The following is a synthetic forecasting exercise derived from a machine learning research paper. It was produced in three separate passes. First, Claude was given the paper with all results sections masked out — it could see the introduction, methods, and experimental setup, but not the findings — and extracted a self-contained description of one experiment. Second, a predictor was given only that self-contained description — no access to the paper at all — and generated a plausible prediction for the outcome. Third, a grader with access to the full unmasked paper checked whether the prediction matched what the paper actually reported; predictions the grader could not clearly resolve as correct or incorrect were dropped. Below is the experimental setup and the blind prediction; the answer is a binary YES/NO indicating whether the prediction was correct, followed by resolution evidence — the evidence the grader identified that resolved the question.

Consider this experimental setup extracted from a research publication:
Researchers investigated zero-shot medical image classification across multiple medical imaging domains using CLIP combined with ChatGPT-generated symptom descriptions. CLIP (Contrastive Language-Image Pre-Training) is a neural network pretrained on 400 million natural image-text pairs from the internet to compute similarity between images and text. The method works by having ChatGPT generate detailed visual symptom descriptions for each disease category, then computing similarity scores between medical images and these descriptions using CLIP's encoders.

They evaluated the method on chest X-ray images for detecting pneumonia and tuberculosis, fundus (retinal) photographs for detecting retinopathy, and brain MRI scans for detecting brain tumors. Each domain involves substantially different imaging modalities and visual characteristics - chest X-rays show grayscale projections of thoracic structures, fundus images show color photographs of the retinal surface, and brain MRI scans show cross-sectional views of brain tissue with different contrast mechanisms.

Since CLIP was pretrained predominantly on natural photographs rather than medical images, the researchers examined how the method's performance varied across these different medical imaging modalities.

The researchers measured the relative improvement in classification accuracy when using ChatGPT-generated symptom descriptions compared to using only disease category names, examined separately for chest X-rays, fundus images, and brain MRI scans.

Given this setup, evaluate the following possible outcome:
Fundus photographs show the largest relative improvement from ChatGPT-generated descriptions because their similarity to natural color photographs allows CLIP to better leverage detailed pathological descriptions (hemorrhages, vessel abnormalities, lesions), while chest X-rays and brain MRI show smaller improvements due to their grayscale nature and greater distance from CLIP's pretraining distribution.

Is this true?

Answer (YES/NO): NO